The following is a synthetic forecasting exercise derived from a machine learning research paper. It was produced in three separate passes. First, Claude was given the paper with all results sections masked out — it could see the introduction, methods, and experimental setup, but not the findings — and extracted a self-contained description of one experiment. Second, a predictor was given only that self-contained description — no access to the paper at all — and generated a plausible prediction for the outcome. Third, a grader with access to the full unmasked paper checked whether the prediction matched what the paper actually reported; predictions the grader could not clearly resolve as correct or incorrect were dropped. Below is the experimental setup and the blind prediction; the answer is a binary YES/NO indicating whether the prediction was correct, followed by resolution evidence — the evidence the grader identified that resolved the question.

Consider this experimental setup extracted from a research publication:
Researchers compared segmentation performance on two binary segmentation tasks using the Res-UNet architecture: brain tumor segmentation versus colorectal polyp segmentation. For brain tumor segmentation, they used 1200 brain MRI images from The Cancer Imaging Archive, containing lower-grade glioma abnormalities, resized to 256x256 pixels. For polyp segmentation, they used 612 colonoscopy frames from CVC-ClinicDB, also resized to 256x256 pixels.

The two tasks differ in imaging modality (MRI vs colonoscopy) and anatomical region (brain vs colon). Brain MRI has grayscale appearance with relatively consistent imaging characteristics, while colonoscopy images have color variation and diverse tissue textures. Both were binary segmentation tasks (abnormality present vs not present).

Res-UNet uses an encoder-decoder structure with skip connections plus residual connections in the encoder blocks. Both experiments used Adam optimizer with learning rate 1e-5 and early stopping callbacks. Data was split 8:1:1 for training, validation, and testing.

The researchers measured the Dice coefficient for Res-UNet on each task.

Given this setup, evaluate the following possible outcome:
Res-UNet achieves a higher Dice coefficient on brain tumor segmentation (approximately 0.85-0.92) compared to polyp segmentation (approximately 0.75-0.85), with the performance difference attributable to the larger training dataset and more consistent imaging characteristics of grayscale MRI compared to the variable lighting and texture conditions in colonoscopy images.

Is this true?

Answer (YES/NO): YES